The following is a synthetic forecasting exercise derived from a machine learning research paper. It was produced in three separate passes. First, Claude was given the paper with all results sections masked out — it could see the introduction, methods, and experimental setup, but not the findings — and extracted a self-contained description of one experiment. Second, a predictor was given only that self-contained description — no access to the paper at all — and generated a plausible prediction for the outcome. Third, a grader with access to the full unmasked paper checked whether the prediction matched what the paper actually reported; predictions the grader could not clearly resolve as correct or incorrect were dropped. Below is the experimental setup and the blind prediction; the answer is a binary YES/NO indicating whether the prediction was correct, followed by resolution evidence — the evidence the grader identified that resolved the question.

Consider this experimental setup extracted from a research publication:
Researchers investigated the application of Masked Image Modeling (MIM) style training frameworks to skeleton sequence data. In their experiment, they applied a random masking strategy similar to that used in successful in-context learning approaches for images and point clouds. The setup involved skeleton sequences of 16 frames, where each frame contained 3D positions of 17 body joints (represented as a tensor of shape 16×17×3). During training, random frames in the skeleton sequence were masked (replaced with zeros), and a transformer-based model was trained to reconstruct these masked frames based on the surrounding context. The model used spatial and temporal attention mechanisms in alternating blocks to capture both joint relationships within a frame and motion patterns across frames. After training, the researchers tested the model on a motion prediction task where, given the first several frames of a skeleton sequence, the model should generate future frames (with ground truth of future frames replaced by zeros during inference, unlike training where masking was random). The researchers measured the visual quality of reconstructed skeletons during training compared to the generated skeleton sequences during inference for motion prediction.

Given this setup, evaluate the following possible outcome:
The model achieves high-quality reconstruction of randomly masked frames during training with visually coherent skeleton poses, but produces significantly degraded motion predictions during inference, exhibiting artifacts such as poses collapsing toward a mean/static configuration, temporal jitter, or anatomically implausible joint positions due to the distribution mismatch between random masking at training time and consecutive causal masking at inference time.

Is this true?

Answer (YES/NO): NO